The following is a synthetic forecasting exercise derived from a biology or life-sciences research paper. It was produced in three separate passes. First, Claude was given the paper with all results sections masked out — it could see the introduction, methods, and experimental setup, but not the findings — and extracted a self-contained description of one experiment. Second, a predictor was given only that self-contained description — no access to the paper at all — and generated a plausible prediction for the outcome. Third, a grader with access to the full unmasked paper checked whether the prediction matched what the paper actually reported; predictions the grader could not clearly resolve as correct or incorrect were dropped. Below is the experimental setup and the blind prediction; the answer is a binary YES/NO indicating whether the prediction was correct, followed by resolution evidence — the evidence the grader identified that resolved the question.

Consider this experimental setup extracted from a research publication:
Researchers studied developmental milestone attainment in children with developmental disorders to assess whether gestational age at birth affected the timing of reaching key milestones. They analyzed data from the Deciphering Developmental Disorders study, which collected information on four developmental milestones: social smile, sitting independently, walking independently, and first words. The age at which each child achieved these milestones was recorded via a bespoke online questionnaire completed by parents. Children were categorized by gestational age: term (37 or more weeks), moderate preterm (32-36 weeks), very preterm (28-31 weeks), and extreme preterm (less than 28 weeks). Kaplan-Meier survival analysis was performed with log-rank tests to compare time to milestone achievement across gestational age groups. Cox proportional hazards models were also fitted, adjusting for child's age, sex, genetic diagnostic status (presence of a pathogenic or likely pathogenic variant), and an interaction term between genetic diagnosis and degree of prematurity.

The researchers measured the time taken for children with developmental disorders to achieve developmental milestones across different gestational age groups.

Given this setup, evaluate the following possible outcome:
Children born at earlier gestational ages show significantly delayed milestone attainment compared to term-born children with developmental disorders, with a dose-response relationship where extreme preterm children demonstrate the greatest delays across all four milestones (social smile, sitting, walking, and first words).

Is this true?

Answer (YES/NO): NO